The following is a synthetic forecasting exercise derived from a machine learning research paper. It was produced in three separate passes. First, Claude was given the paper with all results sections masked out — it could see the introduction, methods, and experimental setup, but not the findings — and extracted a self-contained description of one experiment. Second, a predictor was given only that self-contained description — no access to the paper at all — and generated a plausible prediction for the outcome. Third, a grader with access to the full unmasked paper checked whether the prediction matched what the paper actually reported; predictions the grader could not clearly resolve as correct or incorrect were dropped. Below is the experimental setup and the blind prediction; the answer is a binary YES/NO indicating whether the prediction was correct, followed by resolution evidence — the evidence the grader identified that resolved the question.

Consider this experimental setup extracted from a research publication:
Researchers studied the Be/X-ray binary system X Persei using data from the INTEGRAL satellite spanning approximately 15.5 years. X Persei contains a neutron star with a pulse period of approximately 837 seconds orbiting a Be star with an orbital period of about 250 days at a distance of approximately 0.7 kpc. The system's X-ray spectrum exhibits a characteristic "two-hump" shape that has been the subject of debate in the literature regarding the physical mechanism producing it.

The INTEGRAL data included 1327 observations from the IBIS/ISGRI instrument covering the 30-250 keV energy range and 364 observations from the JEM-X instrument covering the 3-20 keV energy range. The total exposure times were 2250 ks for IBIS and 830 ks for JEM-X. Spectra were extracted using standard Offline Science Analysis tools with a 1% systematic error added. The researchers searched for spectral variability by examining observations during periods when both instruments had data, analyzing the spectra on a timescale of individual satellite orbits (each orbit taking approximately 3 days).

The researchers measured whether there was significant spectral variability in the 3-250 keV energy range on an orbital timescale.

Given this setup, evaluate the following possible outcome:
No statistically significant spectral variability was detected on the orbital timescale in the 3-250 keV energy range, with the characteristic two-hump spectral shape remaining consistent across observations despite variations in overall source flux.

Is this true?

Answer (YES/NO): YES